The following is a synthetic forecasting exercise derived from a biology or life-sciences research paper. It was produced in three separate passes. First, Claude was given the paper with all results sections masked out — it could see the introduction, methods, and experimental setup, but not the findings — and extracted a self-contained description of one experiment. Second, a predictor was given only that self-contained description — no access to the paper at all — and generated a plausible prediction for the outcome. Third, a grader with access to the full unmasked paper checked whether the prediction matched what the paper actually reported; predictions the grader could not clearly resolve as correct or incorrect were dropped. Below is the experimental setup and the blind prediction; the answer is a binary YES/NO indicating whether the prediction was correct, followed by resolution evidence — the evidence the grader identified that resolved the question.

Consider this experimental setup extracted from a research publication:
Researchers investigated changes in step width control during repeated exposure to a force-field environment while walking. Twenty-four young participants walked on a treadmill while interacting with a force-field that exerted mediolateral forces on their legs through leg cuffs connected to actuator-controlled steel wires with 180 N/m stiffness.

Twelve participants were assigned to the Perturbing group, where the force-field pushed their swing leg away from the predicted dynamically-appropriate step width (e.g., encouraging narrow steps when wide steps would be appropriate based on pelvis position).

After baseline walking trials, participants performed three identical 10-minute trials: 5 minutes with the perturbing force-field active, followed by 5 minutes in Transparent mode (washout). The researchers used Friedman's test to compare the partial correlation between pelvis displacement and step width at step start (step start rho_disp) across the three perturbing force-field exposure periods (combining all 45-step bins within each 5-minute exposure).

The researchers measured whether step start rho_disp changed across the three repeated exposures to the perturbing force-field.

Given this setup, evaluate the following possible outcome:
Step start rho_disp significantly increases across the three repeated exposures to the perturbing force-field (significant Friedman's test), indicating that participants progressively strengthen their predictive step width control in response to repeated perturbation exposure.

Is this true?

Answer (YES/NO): YES